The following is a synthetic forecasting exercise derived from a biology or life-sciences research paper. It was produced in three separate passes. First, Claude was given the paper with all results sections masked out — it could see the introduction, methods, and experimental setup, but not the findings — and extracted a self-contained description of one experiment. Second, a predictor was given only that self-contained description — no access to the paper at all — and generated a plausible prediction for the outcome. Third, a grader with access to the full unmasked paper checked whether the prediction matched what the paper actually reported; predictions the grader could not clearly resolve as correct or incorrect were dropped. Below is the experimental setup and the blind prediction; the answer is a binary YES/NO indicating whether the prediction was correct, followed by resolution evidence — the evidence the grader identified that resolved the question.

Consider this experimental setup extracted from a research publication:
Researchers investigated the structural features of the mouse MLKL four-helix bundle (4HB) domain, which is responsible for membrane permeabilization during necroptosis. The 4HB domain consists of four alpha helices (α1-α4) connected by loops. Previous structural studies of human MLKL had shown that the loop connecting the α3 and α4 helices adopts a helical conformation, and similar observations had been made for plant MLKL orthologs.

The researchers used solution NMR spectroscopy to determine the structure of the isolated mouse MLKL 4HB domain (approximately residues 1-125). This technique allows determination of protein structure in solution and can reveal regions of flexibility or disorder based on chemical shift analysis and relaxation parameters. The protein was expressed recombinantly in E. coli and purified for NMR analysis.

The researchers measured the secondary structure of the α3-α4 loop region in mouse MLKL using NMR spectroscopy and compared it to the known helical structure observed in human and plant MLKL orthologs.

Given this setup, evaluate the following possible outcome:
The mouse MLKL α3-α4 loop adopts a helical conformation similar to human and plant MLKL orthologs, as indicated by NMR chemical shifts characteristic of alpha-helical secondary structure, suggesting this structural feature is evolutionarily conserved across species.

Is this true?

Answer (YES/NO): NO